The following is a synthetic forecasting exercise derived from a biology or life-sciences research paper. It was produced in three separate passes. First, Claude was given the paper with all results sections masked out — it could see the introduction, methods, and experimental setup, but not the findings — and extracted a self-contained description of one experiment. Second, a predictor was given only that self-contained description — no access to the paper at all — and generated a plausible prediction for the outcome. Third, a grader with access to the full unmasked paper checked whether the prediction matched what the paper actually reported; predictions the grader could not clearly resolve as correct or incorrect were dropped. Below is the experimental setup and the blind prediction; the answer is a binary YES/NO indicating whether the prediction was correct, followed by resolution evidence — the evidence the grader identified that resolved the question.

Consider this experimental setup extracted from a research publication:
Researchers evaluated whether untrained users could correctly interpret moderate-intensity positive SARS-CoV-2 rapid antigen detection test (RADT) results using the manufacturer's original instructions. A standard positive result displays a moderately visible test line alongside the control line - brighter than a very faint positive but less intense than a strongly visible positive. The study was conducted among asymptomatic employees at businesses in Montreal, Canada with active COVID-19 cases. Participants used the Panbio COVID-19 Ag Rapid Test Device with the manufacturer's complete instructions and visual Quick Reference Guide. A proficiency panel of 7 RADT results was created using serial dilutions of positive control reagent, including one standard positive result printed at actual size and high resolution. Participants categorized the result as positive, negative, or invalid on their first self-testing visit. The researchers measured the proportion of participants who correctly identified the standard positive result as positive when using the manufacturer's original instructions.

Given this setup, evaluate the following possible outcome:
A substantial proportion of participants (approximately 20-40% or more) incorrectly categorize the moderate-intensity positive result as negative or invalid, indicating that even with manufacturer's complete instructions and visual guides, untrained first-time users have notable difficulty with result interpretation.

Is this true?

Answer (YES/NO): YES